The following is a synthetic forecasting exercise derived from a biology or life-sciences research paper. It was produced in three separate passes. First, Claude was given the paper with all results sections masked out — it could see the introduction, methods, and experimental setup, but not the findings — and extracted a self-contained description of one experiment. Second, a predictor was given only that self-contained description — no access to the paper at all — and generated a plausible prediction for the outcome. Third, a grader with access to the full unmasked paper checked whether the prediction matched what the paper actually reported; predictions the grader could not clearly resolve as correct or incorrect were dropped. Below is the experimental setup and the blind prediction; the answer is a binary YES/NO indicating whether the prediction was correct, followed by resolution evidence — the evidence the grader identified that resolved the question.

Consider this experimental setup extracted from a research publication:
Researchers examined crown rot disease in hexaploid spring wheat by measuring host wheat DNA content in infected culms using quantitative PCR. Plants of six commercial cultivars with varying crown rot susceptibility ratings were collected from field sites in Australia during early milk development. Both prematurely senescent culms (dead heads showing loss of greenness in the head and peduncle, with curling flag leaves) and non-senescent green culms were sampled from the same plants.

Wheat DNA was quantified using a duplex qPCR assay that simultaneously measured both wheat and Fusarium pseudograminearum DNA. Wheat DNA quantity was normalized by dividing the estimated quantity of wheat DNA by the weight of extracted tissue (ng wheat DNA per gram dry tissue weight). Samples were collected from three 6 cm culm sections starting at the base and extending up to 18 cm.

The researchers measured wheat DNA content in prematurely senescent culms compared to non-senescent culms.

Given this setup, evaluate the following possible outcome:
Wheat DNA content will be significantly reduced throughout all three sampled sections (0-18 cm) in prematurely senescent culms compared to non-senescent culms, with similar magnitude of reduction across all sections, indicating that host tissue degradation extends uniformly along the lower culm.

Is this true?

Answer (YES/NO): NO